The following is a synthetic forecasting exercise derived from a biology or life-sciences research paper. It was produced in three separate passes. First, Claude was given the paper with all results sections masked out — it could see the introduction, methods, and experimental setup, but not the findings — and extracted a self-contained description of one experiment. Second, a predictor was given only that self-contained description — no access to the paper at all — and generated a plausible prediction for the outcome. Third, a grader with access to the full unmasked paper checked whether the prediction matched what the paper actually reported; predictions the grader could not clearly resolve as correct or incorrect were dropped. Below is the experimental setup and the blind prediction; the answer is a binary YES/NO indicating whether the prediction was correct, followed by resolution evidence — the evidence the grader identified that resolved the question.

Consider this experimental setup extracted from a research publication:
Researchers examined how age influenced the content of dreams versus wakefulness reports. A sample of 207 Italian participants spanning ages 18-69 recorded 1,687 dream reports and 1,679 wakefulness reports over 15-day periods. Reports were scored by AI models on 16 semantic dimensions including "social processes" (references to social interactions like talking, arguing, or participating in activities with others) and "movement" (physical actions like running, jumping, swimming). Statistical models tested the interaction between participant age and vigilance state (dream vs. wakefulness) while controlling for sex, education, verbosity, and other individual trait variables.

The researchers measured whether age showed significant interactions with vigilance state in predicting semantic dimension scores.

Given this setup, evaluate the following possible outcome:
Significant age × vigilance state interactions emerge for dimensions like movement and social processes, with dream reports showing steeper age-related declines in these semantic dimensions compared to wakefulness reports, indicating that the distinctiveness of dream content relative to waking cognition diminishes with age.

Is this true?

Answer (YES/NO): NO